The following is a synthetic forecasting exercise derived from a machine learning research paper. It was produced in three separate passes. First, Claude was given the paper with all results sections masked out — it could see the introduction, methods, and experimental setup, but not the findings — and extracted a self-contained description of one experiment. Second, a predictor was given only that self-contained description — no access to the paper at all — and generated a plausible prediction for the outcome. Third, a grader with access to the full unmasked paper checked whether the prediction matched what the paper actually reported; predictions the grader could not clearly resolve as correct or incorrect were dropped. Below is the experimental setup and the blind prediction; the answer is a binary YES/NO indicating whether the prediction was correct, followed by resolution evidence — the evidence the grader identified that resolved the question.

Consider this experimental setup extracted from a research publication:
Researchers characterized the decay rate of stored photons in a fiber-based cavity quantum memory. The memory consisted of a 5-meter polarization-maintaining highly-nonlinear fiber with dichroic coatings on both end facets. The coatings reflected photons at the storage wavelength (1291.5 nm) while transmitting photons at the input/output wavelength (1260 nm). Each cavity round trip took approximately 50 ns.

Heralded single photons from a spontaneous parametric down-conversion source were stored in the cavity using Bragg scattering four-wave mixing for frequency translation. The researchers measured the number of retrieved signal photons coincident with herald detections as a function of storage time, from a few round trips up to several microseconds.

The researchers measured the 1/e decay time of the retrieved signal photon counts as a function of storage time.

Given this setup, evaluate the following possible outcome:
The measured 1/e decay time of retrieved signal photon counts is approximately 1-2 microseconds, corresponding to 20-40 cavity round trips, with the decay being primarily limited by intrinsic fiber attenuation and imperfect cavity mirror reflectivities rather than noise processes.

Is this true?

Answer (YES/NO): NO